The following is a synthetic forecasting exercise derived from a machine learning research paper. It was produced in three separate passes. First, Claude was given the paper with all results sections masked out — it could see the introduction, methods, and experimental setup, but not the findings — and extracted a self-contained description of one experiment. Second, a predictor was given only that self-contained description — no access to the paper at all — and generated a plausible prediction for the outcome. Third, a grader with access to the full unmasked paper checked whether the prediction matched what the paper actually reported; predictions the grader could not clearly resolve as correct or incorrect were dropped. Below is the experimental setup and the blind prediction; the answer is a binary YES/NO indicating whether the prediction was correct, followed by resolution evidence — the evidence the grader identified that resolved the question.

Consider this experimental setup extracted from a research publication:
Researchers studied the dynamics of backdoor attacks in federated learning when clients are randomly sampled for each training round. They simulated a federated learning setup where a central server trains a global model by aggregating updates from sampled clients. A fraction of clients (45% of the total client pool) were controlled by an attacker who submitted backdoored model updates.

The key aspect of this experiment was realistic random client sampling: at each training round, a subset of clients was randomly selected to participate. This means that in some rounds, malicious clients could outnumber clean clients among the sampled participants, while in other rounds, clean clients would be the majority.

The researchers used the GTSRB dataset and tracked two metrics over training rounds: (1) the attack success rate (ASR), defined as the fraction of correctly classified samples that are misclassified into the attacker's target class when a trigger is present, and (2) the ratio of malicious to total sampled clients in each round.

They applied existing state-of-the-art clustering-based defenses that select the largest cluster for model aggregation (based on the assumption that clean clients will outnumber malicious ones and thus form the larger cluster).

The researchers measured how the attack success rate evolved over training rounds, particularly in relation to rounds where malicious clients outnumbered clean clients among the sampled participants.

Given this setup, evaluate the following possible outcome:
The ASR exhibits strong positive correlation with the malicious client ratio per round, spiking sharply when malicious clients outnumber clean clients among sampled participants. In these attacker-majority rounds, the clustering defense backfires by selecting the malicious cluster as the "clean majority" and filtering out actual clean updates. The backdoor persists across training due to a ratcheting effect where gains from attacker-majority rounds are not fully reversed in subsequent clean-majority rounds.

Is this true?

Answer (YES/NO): YES